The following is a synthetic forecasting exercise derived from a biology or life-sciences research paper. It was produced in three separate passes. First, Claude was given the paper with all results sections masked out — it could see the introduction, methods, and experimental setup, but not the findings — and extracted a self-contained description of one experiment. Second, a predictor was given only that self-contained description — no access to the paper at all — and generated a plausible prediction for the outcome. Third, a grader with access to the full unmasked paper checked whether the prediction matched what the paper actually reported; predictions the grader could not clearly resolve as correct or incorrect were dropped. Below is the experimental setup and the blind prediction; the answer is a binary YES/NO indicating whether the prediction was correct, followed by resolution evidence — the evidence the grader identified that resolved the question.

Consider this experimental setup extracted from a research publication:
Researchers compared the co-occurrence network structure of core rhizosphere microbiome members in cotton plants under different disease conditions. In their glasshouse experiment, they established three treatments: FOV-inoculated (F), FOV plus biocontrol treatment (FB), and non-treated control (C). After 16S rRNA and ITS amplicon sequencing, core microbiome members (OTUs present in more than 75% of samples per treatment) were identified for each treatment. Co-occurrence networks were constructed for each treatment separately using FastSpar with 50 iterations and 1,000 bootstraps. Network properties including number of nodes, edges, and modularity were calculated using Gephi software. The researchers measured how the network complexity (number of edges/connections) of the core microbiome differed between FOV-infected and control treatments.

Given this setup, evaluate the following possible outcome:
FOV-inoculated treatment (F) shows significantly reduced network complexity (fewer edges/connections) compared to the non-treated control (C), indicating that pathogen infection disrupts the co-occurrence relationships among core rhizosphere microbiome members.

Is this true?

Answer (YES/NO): NO